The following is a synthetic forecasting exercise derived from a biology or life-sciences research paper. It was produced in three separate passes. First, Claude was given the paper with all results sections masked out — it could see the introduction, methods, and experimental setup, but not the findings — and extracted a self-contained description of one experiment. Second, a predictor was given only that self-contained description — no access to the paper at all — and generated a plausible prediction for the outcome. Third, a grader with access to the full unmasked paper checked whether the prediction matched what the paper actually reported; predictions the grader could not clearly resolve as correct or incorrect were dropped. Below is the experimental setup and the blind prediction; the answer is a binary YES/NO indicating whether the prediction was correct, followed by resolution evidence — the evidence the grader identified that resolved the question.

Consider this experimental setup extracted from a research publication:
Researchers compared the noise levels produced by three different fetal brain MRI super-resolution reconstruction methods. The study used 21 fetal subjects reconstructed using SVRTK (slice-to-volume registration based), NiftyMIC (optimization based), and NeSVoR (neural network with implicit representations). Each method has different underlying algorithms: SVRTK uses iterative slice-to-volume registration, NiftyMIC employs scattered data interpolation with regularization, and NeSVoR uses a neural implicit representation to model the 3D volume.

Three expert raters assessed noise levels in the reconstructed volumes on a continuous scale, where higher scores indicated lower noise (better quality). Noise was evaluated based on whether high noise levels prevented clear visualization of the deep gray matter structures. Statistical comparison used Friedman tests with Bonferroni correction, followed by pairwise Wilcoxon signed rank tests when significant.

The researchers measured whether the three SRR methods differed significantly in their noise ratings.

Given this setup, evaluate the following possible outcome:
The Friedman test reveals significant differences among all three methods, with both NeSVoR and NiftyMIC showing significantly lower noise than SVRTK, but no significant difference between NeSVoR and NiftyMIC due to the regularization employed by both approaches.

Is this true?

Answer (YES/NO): NO